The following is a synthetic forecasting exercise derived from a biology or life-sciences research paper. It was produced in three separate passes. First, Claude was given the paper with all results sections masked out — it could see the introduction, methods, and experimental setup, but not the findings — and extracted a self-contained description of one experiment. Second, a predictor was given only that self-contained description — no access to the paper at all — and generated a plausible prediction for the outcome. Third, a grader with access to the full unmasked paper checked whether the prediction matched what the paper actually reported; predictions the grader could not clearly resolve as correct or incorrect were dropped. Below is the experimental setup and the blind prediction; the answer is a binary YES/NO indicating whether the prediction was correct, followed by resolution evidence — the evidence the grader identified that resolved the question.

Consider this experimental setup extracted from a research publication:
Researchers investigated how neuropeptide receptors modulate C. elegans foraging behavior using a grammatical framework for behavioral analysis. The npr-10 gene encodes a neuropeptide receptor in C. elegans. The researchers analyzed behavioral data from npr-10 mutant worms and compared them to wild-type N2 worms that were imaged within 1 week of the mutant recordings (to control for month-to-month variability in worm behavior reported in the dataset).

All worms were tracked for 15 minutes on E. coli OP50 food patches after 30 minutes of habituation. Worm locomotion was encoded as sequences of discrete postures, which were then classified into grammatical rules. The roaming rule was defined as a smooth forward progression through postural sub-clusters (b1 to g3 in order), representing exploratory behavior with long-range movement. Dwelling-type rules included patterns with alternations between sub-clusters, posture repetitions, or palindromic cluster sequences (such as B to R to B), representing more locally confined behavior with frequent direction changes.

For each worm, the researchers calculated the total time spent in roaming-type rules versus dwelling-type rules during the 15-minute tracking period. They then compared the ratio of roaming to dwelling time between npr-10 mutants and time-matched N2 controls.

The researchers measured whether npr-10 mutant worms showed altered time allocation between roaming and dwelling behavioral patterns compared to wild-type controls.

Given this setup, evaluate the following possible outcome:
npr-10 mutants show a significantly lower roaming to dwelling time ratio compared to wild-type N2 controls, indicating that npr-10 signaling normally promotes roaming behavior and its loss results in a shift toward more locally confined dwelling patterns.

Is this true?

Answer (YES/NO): YES